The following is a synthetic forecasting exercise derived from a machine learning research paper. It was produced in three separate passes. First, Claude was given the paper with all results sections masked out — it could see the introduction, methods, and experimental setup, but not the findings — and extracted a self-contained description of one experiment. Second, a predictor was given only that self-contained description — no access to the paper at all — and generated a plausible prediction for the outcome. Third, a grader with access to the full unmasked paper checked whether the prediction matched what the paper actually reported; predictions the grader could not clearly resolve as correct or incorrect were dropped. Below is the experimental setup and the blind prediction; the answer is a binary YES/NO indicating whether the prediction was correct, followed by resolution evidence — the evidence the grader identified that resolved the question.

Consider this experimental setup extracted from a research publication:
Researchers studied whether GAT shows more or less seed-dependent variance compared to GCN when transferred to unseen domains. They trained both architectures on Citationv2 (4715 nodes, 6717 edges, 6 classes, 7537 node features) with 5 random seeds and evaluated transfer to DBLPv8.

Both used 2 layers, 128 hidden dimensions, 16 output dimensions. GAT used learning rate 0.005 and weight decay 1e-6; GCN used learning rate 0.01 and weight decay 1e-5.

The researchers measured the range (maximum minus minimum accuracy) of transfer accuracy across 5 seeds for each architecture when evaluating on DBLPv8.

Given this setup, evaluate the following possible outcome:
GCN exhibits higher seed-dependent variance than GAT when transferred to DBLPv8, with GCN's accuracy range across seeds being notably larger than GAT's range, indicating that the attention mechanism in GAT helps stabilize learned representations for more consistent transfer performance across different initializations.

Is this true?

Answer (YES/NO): NO